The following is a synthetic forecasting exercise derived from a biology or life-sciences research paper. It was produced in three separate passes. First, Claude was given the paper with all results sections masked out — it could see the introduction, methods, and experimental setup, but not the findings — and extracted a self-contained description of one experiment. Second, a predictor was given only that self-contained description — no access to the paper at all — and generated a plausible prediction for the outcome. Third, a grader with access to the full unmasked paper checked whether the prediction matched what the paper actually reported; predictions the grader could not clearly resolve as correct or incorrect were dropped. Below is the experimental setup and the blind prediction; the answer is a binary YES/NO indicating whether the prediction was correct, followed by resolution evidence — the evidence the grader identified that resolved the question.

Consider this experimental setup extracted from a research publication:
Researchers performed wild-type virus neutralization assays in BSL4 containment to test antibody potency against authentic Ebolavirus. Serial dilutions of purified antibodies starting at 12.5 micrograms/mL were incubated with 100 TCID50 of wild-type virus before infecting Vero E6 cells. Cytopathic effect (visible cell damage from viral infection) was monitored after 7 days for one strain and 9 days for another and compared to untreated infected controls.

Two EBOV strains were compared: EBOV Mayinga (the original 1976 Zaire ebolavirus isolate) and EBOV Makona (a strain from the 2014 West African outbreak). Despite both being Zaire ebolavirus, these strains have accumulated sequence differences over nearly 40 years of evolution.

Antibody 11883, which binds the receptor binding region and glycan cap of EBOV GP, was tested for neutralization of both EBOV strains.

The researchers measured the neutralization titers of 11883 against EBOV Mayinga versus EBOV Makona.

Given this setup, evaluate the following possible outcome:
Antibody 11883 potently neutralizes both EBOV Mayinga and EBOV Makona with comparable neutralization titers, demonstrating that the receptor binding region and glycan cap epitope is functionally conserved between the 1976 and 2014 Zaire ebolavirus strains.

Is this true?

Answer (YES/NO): YES